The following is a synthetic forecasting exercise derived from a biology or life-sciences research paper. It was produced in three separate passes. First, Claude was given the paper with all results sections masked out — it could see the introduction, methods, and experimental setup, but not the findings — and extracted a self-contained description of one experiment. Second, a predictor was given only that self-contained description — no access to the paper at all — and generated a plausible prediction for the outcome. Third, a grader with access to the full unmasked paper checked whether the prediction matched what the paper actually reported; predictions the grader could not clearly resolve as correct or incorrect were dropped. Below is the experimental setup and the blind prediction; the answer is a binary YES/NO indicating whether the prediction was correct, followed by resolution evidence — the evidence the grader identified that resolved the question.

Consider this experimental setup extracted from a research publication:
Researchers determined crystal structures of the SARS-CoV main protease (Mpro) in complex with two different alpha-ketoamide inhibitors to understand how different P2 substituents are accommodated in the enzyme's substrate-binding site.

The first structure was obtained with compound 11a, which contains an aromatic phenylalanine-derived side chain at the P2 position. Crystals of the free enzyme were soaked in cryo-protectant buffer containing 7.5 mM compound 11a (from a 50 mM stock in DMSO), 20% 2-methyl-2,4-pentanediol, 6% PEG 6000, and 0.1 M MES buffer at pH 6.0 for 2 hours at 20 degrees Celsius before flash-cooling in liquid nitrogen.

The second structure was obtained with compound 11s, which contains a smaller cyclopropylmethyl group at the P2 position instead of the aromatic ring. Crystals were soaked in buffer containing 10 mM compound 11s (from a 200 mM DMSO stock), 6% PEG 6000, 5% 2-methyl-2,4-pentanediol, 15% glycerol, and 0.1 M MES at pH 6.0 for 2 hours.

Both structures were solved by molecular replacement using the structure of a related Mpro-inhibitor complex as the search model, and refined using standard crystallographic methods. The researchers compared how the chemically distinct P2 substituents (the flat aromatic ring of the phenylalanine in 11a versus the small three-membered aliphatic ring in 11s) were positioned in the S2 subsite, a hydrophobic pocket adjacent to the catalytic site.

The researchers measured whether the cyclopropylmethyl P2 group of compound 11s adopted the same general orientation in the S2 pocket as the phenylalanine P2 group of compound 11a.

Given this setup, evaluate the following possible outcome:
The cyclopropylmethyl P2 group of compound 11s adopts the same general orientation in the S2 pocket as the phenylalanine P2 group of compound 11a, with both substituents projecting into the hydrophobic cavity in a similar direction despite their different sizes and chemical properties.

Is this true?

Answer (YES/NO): YES